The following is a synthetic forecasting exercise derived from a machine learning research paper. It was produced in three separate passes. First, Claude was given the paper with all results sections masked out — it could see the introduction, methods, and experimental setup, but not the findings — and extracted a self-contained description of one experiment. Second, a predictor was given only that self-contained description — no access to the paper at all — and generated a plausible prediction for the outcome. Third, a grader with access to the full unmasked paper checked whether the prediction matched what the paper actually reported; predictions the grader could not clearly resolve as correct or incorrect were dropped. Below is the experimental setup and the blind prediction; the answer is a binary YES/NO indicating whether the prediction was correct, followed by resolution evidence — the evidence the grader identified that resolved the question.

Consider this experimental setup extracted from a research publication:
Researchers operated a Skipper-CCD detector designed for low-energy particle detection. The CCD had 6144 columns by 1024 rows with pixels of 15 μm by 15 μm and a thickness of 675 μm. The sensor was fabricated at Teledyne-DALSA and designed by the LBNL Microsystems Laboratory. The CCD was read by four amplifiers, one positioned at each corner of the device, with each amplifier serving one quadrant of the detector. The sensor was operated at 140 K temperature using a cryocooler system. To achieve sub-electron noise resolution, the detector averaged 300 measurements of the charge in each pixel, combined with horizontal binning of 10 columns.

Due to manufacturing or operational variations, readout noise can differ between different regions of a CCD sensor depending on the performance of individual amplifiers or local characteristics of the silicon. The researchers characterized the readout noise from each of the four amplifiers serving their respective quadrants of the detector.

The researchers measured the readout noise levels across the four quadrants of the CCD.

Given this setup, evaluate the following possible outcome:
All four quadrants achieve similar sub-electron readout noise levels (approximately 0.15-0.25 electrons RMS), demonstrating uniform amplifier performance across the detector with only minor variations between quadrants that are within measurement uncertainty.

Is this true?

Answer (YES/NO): NO